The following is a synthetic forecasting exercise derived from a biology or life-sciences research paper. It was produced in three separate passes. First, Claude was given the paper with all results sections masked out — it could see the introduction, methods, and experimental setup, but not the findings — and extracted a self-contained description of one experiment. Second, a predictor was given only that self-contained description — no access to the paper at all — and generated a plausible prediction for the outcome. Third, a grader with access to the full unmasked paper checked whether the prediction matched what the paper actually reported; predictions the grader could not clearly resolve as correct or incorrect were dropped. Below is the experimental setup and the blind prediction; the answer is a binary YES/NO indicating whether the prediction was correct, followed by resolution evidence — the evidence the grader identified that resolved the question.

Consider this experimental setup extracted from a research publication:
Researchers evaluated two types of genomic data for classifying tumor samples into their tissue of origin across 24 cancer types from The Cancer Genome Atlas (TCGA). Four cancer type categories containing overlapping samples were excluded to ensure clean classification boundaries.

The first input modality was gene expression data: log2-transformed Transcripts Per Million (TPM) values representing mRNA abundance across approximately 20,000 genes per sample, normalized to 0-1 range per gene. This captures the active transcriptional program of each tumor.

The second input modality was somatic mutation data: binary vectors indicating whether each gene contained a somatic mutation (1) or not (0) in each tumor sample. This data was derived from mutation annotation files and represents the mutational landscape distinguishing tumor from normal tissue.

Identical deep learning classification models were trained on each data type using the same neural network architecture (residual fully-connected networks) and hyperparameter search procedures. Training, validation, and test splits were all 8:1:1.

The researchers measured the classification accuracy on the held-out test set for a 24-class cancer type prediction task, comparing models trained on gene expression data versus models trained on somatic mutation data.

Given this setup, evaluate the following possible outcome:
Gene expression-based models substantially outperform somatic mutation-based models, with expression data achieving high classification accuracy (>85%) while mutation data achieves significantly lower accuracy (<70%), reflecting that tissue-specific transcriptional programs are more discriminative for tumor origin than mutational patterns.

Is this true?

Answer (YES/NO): YES